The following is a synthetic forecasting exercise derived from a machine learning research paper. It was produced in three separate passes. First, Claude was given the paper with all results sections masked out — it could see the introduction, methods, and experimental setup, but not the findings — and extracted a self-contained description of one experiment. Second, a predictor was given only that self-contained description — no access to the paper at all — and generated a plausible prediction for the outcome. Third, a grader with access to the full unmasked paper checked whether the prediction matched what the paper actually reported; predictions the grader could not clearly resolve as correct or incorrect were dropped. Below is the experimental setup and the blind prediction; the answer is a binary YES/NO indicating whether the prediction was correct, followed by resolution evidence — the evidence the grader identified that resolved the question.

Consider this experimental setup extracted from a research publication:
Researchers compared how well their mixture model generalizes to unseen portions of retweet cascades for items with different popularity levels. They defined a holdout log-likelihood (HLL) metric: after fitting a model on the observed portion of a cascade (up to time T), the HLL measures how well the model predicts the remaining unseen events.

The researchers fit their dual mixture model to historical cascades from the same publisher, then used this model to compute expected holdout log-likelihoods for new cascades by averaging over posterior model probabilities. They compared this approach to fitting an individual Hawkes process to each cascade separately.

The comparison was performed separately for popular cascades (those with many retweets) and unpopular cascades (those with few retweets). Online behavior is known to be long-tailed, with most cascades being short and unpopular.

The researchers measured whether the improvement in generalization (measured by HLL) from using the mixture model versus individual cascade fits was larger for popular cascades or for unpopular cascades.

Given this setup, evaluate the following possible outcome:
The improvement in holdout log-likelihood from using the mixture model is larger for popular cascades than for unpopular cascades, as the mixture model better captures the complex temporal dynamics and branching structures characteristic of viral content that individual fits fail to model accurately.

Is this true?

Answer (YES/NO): NO